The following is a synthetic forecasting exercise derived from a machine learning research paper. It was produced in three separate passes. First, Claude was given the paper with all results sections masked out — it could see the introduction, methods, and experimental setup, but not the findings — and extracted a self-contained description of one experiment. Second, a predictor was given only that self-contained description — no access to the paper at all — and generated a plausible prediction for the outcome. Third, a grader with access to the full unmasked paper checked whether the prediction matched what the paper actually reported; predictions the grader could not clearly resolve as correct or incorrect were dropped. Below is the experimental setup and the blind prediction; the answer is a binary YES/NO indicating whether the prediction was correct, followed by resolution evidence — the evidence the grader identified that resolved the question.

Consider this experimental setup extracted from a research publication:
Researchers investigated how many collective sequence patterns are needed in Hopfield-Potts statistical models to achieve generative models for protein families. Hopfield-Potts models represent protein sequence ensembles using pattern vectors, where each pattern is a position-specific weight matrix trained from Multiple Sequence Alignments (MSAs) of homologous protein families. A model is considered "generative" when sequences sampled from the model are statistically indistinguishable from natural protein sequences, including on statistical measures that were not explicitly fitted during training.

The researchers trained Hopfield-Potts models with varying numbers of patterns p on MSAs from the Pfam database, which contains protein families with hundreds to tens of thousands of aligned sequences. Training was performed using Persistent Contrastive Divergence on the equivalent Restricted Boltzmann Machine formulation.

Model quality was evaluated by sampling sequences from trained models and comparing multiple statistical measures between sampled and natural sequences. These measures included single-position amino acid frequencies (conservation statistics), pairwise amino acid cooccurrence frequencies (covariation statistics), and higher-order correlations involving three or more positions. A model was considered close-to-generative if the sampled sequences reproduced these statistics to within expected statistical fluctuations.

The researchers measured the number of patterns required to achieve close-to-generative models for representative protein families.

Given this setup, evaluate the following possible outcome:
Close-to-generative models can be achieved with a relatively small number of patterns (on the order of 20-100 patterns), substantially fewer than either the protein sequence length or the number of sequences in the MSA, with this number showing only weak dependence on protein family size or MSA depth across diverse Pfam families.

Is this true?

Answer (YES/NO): YES